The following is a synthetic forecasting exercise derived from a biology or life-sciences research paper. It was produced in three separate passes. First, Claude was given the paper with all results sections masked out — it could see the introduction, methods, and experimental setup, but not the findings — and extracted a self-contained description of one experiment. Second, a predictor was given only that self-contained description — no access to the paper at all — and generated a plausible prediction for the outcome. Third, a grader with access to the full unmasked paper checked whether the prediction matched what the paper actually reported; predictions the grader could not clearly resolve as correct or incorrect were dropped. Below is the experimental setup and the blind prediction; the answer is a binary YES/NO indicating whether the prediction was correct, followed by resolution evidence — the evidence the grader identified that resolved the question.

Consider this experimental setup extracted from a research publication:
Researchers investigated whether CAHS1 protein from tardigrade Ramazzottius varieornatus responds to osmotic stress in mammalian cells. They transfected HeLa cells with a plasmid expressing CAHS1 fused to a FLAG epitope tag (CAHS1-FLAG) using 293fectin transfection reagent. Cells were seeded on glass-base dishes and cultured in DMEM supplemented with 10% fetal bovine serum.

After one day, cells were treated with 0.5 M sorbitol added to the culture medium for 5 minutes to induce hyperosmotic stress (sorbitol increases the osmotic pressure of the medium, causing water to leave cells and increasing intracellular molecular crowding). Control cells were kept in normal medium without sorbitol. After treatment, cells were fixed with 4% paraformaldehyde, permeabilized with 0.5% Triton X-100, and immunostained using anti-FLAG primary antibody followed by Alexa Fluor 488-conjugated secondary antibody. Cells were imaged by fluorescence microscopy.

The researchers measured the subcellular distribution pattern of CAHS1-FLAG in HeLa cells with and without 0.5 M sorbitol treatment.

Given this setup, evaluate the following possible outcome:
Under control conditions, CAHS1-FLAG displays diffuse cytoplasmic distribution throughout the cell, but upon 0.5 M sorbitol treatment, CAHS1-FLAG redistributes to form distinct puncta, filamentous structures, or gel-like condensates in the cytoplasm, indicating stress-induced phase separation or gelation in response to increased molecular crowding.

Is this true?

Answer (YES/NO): YES